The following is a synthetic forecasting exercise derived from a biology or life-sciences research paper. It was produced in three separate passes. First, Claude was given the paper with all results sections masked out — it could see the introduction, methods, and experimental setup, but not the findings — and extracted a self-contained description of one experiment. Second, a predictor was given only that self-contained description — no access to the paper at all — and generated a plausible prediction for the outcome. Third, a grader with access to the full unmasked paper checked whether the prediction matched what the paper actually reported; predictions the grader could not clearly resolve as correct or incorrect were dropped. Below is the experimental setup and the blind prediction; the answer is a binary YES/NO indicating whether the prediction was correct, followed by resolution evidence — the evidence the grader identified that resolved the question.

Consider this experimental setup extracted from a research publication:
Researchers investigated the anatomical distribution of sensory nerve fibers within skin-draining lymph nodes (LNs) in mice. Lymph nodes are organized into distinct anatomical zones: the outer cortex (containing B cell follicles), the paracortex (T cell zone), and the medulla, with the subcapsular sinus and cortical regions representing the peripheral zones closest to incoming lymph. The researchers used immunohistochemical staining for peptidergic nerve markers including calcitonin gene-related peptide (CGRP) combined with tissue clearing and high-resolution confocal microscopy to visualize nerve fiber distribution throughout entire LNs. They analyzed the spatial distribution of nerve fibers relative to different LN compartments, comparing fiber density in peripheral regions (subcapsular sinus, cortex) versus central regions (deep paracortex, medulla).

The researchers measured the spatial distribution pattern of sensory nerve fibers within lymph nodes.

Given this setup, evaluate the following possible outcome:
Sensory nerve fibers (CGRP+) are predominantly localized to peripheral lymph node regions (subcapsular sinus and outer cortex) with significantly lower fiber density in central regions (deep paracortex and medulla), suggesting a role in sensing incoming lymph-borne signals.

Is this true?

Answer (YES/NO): NO